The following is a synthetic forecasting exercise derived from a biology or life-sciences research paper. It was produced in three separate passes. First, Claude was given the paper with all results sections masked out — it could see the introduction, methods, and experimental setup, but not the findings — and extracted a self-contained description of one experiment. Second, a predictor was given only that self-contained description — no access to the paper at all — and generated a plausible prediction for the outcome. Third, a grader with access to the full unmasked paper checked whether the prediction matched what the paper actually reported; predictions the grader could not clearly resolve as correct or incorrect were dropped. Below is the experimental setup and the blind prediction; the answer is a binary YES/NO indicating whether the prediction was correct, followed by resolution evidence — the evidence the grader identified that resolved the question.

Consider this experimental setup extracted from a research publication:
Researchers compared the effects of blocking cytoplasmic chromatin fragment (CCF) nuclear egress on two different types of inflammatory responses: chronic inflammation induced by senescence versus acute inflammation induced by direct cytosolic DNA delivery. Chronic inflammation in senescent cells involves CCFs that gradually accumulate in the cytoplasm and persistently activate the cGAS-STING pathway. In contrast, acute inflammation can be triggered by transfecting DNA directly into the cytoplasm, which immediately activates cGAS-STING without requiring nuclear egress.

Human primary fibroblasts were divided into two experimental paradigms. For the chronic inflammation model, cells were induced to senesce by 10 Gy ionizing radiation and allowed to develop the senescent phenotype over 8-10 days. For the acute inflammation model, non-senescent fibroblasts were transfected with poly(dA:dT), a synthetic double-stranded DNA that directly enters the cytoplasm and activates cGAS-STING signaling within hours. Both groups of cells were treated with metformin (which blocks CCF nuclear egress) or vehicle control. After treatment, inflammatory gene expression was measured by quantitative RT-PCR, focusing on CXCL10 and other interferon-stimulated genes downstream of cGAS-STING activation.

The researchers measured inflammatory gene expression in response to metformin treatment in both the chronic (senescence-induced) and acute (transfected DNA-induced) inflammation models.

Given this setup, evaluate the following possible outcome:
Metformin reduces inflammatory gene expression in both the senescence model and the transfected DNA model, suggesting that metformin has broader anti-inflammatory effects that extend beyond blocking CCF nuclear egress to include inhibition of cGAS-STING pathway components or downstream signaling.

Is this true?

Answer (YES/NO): NO